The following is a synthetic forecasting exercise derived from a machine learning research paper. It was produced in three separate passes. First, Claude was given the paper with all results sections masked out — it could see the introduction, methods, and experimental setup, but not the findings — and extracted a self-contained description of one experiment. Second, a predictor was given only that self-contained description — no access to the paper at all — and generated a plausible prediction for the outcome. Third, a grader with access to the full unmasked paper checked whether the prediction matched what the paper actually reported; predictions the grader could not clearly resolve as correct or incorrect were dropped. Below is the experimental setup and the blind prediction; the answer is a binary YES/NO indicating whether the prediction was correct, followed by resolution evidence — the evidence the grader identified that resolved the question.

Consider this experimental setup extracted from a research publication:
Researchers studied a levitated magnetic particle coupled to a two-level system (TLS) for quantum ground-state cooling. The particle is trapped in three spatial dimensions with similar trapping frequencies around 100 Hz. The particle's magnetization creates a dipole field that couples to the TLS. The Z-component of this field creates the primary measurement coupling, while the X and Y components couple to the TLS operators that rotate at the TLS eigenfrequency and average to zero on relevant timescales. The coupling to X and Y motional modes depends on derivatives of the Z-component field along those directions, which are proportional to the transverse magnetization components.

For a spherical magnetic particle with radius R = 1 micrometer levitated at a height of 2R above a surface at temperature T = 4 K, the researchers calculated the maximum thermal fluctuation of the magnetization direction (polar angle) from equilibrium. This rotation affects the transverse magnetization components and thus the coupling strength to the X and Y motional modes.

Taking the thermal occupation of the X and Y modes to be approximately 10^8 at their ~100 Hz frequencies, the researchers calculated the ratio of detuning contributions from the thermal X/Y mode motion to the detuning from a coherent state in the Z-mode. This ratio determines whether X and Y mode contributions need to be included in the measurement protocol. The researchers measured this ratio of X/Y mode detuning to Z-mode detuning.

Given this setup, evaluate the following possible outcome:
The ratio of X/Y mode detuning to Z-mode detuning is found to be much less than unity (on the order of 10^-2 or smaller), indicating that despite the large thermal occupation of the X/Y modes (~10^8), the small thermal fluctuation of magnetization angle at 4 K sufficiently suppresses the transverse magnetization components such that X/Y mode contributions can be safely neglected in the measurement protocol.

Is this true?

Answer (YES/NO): NO